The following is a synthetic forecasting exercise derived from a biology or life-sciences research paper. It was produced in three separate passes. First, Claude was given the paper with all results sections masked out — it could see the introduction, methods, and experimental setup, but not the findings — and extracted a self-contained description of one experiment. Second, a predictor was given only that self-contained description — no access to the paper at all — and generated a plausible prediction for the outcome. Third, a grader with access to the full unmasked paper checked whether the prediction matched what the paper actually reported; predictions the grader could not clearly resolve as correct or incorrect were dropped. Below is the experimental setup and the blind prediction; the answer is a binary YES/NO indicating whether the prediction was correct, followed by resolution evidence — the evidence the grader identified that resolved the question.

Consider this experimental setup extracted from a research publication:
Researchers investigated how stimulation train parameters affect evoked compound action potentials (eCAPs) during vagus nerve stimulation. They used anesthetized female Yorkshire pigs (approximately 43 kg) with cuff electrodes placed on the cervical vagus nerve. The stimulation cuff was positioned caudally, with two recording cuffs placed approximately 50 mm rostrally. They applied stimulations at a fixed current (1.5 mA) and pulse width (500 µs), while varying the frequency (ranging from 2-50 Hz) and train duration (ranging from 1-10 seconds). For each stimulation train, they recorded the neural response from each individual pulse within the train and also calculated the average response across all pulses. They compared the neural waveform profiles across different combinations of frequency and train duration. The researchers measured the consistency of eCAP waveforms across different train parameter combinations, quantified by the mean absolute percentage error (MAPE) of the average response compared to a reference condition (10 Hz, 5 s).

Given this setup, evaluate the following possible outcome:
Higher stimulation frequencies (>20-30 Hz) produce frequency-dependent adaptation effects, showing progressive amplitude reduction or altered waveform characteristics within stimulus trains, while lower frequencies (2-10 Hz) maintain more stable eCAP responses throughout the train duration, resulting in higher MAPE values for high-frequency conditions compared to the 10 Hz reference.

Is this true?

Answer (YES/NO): NO